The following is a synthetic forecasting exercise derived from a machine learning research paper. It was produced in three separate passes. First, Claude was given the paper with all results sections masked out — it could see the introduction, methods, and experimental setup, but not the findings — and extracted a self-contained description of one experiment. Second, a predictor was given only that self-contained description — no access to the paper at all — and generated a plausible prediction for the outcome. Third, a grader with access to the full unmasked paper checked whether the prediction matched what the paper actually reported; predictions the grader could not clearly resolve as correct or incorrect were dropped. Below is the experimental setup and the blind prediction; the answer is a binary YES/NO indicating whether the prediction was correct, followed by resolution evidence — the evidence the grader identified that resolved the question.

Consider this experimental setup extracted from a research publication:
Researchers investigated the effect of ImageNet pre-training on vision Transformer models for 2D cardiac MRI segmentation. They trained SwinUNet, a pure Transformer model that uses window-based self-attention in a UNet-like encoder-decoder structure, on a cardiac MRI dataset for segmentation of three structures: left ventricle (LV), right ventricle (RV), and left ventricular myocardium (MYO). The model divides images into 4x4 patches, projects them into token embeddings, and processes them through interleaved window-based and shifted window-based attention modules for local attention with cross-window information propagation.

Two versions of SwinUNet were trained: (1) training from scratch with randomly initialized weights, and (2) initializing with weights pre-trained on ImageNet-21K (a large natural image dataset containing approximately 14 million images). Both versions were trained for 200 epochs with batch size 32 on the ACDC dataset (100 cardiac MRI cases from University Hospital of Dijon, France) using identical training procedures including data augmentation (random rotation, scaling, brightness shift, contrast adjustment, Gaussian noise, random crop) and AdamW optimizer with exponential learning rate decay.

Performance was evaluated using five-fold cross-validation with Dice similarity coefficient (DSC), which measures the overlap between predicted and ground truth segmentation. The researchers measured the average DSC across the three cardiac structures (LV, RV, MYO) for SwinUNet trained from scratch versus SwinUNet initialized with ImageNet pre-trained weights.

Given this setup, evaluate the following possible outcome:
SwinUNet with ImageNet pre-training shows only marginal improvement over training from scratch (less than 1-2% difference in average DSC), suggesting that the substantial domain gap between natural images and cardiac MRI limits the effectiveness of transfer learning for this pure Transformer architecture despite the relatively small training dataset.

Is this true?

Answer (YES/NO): NO